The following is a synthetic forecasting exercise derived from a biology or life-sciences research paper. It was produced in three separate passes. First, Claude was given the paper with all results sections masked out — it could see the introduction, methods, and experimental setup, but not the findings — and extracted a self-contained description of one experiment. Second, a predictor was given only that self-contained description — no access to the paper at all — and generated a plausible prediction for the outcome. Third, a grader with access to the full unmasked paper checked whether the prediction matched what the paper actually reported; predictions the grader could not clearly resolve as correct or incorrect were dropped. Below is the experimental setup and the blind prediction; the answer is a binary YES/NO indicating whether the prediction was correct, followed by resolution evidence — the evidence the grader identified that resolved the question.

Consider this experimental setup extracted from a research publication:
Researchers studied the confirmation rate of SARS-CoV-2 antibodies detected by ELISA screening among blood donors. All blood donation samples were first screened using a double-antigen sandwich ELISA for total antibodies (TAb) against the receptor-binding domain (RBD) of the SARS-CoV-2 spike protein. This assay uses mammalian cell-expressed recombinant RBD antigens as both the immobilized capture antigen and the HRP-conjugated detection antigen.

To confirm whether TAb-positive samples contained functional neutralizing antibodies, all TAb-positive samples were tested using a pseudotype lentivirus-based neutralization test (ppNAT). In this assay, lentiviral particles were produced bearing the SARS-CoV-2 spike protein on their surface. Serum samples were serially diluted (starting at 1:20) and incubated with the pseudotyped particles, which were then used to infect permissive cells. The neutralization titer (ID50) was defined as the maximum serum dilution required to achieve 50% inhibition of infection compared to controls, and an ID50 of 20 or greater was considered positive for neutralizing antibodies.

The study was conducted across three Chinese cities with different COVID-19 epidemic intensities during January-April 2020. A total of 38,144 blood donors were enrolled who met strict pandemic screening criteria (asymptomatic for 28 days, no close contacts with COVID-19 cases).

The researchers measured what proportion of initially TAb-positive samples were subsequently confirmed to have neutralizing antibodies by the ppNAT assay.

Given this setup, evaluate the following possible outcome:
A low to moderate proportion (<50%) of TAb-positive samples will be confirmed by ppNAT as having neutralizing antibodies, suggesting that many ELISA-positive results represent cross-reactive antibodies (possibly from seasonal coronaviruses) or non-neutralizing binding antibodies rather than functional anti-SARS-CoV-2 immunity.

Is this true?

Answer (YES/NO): NO